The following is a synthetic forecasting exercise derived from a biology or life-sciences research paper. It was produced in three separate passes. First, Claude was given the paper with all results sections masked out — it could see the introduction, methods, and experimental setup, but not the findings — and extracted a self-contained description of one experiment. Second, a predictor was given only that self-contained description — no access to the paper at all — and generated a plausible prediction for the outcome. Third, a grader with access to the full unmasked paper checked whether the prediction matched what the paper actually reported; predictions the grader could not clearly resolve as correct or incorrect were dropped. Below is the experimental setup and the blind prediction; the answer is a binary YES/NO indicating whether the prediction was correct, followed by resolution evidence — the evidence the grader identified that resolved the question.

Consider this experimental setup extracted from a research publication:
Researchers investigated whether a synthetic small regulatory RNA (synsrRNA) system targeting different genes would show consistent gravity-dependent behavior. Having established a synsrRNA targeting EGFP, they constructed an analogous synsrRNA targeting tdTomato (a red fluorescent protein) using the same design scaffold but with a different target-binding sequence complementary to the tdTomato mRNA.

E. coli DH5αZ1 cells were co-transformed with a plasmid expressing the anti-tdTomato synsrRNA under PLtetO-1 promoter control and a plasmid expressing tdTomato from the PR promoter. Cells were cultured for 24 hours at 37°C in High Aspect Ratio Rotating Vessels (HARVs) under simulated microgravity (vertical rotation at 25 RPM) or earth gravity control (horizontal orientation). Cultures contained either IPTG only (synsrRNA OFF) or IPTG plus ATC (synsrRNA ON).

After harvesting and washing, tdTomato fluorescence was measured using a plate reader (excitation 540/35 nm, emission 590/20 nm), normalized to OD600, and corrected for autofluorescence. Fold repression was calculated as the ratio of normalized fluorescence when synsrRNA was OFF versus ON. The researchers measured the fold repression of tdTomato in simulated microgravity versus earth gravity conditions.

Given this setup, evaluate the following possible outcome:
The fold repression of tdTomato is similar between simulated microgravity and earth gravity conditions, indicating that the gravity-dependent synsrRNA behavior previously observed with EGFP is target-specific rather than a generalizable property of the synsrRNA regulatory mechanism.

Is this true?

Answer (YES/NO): NO